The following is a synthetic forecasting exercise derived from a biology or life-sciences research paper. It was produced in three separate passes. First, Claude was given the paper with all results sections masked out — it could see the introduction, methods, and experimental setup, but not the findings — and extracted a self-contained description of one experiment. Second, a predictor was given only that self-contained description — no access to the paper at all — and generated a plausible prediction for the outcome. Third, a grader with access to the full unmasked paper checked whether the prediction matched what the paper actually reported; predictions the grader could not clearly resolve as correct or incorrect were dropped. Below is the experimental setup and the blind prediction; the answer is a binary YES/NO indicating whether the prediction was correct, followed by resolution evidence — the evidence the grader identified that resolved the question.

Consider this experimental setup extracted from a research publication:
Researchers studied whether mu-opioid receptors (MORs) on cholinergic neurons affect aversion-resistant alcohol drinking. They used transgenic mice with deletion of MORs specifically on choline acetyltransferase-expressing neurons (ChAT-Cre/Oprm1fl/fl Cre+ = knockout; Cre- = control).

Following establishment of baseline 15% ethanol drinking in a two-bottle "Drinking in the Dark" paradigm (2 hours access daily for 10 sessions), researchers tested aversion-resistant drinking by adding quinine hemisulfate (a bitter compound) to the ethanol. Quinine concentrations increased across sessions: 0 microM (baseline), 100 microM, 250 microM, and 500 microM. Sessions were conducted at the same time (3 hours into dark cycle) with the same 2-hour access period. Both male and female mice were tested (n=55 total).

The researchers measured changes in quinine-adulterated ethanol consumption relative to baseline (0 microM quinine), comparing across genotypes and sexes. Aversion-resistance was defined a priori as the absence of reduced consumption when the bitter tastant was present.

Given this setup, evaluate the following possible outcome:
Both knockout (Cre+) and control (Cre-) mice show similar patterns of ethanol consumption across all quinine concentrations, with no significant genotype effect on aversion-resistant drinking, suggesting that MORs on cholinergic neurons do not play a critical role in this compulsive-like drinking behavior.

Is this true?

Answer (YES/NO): NO